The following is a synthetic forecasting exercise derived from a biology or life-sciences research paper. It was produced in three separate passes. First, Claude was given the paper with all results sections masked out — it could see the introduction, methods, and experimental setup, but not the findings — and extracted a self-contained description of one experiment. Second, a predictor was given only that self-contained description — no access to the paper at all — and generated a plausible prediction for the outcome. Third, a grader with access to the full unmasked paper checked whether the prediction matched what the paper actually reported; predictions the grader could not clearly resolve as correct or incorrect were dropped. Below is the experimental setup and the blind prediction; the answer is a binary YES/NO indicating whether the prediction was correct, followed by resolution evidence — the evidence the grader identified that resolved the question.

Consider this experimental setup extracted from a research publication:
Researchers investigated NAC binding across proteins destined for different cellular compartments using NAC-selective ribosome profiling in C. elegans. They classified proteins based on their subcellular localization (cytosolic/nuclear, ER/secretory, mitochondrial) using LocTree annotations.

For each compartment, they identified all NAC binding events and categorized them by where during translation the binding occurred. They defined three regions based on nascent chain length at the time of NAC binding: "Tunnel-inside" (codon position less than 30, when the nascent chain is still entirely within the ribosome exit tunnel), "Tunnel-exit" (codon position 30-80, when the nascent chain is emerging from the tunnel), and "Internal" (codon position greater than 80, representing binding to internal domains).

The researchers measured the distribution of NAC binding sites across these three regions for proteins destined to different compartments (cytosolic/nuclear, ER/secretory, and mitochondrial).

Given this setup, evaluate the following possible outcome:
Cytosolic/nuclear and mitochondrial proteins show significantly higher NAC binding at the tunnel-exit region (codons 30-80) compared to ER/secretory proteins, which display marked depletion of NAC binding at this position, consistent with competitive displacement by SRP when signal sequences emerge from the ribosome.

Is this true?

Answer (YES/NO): NO